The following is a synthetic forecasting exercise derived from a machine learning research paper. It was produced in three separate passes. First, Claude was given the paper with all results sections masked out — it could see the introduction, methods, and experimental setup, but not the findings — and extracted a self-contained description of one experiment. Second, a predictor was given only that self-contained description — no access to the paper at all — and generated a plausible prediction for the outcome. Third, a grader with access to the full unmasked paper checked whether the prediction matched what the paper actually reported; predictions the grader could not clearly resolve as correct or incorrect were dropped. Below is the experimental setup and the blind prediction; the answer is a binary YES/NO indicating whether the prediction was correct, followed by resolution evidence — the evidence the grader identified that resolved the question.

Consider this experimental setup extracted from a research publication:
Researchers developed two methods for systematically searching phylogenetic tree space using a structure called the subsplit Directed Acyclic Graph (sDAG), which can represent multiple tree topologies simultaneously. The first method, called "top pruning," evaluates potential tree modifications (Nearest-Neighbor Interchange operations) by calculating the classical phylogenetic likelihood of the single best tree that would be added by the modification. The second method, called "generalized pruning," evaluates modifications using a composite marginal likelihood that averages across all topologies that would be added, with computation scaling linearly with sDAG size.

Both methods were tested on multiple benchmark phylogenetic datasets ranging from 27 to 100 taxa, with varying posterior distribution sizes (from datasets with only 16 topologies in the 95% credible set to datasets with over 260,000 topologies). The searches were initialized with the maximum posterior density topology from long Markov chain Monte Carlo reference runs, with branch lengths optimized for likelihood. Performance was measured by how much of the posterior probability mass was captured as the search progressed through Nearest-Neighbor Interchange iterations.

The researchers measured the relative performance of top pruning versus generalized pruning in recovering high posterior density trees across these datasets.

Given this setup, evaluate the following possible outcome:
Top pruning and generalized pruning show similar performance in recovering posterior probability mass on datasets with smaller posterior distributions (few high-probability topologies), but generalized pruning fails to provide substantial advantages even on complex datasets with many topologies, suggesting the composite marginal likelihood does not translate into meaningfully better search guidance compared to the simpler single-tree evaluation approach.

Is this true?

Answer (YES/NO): NO